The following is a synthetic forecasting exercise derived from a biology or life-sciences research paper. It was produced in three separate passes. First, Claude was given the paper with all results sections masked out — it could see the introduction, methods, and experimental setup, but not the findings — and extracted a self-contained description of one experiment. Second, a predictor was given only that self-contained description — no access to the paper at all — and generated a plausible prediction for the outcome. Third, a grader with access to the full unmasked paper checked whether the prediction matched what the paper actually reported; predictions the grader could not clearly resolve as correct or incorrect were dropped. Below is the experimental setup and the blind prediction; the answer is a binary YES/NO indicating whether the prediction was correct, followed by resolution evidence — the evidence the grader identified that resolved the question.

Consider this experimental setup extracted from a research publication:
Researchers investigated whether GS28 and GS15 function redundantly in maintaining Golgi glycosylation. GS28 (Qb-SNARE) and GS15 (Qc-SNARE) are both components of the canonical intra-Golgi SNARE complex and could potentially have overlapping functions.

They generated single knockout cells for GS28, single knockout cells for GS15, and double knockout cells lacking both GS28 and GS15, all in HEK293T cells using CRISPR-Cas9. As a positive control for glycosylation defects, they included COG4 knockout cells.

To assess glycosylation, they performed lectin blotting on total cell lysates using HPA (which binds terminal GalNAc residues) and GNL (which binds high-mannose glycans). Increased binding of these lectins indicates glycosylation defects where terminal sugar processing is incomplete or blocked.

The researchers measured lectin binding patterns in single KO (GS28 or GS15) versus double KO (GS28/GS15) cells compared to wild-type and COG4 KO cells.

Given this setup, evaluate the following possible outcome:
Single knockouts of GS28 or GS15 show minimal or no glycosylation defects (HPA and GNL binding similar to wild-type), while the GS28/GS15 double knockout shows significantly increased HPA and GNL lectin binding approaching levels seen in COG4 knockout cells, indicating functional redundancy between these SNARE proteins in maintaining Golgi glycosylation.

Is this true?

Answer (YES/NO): NO